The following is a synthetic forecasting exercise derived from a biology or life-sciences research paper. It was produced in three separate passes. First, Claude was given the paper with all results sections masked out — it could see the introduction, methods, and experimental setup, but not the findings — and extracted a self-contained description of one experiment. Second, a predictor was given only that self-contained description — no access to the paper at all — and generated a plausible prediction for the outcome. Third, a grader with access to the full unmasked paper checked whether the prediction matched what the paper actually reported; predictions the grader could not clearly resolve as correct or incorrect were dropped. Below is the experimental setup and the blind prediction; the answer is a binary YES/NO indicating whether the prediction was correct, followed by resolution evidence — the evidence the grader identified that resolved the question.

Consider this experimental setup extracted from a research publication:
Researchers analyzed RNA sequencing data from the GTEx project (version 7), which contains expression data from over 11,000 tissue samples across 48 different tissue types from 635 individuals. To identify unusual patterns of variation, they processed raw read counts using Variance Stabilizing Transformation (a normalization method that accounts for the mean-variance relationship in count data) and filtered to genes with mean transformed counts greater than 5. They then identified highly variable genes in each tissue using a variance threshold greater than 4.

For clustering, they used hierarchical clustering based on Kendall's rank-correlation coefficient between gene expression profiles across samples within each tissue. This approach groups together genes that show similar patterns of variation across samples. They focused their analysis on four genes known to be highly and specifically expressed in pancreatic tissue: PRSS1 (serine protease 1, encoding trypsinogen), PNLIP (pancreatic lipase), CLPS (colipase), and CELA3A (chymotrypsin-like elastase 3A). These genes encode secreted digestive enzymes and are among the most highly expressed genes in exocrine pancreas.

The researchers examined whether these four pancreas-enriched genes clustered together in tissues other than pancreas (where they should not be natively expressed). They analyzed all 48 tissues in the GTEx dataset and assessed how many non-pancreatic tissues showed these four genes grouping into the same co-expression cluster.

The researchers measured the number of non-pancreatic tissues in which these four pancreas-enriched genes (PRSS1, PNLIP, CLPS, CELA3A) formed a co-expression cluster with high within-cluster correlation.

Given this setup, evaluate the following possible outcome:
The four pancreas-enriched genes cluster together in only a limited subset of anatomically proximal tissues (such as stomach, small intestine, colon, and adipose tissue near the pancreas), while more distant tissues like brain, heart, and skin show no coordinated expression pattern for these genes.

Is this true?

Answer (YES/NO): NO